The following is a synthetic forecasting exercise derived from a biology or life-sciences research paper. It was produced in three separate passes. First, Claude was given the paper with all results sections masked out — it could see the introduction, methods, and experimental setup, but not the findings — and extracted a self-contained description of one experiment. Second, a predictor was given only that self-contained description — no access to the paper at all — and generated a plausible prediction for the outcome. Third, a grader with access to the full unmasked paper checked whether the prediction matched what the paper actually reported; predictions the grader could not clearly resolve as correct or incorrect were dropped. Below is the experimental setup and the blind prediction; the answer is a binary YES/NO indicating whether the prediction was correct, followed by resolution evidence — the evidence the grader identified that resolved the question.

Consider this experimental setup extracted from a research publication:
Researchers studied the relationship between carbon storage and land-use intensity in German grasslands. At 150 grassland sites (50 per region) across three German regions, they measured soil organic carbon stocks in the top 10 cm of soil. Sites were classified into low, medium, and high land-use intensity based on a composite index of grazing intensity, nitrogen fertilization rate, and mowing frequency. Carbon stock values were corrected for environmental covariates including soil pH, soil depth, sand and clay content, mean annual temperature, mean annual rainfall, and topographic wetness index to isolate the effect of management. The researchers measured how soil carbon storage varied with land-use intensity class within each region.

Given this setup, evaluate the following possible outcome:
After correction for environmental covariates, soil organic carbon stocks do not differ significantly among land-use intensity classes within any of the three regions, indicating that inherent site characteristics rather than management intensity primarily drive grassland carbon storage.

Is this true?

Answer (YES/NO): YES